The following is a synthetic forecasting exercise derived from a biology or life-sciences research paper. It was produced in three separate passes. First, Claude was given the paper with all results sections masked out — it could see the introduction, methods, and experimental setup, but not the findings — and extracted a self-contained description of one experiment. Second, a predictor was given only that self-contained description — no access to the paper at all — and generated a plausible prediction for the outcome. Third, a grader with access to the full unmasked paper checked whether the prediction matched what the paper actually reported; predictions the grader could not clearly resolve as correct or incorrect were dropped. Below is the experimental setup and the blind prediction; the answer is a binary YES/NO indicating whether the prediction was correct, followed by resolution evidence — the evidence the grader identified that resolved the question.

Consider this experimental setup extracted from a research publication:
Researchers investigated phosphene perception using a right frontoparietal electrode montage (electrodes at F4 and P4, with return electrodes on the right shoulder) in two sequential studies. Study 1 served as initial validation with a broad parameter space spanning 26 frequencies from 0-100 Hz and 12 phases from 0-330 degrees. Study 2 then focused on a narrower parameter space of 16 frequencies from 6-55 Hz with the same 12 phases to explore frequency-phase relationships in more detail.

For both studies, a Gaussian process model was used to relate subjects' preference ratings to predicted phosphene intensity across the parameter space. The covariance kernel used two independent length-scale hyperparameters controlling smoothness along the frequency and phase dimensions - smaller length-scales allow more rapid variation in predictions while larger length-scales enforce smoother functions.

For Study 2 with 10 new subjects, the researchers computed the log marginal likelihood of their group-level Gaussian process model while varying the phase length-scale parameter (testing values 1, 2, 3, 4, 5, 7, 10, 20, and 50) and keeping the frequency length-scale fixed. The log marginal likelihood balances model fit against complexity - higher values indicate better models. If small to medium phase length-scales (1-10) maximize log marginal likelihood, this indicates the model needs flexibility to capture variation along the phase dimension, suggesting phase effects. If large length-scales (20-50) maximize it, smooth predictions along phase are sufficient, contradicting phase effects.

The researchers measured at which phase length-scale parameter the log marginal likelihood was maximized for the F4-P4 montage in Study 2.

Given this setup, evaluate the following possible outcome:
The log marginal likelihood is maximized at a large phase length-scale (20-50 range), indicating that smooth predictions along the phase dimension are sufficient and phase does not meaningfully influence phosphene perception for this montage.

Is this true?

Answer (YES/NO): NO